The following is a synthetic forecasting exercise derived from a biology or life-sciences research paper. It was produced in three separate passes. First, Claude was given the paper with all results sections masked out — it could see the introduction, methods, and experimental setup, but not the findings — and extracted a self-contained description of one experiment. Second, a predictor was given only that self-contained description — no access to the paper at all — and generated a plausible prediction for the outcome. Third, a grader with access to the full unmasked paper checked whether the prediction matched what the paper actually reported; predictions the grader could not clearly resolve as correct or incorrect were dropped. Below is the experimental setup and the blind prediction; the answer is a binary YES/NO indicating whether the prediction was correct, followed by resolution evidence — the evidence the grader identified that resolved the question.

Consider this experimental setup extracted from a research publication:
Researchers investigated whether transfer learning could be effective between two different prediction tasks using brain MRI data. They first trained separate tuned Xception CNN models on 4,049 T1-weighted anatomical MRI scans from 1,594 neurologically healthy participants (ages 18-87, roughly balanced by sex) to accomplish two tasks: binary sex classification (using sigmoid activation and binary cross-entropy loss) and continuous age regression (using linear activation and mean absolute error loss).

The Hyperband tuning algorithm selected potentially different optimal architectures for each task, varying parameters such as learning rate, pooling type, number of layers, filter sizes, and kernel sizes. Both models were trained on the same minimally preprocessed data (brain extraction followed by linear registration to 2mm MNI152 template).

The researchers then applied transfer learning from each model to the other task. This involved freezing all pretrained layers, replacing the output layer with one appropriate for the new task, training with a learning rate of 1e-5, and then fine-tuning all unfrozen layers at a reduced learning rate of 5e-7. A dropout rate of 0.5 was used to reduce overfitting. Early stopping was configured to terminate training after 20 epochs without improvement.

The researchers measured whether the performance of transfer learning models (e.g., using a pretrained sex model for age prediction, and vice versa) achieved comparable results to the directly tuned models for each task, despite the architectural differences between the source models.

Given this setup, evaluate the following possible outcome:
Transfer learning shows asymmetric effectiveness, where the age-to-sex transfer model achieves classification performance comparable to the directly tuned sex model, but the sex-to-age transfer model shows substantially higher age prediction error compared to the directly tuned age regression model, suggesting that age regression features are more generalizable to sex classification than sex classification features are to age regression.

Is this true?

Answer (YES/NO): NO